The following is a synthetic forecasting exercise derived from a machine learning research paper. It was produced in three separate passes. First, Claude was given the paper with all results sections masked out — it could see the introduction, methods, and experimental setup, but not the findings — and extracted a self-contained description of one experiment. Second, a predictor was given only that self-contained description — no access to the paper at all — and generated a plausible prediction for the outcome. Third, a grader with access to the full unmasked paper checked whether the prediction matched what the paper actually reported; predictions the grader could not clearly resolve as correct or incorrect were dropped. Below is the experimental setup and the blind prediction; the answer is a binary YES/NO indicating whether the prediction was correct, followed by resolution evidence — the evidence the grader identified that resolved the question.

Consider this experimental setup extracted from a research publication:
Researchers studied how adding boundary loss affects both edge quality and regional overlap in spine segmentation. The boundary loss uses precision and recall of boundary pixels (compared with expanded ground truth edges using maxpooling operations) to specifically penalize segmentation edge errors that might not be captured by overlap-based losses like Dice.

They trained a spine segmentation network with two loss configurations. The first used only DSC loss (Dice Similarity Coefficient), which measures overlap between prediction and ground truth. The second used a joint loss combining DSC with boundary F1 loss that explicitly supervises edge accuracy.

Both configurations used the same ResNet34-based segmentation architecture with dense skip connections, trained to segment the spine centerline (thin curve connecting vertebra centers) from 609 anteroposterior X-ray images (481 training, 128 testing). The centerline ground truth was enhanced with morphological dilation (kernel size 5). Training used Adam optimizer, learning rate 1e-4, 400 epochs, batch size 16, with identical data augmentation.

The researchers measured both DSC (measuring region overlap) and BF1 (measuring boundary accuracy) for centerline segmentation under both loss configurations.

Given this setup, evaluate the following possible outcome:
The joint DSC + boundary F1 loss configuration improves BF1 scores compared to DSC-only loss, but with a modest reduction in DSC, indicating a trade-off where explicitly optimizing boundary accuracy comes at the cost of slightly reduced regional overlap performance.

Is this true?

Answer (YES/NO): NO